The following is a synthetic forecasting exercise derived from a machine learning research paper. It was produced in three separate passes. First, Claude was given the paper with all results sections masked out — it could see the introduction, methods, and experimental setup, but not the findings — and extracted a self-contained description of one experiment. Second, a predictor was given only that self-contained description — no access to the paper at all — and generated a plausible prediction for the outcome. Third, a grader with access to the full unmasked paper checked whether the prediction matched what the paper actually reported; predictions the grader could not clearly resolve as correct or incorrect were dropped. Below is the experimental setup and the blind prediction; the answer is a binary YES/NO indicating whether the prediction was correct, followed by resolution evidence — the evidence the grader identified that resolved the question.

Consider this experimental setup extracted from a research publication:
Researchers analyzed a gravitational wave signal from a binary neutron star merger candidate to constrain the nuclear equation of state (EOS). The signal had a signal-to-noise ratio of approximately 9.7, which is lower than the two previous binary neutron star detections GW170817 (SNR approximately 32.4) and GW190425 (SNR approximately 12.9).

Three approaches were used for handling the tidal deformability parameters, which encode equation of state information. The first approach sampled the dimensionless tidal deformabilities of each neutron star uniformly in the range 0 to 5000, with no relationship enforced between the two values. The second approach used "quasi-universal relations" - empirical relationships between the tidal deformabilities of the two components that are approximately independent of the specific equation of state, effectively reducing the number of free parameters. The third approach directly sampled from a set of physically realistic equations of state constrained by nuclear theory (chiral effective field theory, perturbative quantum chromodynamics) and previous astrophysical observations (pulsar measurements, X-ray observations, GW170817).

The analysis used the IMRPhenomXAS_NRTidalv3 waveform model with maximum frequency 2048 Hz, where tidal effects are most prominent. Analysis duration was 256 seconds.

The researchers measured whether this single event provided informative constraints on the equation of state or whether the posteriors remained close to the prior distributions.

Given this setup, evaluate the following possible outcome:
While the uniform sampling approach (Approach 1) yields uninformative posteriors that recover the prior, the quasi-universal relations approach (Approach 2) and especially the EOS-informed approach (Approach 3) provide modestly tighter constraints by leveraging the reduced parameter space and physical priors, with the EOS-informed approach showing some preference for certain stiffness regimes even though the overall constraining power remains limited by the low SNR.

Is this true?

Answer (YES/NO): NO